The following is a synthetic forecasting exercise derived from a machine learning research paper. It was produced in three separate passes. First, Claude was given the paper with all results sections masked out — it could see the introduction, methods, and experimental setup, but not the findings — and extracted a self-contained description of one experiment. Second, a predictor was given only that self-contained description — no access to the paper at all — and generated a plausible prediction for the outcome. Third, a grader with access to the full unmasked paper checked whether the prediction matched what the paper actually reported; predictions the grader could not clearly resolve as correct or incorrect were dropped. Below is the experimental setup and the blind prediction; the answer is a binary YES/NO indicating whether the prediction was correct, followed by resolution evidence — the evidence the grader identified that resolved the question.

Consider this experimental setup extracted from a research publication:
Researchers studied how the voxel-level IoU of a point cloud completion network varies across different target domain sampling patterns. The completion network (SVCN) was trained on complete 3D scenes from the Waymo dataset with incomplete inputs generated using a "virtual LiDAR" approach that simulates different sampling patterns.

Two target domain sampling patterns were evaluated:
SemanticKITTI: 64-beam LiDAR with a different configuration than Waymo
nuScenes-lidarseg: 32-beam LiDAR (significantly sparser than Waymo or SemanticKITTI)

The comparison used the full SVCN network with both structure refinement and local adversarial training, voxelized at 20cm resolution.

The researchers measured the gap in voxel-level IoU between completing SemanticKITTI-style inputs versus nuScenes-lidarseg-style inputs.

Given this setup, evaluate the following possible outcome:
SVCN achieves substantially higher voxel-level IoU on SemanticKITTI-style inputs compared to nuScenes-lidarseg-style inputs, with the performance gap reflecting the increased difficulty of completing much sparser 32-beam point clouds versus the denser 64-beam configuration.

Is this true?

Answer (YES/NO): YES